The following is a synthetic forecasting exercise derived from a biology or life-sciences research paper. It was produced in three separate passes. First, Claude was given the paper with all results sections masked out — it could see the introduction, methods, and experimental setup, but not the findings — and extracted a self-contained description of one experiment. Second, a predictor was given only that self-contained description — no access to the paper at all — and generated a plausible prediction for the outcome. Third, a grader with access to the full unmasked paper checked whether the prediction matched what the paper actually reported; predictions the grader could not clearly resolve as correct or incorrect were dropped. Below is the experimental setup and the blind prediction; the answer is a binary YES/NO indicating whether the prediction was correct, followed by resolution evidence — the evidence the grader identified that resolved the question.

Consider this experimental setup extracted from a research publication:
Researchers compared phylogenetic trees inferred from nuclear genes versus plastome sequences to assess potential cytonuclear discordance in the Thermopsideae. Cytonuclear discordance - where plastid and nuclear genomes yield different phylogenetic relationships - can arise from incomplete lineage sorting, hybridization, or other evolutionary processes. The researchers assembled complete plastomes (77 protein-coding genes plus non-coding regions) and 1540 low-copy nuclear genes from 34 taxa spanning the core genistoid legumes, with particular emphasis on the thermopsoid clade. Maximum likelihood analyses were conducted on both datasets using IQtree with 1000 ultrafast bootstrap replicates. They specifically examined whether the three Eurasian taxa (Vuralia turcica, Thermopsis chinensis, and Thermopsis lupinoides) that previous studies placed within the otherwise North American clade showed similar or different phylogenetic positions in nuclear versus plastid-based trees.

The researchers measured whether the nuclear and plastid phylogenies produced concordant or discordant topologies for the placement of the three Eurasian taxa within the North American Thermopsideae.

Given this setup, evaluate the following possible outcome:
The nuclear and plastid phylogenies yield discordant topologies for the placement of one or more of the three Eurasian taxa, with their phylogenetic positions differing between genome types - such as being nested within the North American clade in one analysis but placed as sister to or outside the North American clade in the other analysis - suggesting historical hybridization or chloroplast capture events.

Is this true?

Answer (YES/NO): YES